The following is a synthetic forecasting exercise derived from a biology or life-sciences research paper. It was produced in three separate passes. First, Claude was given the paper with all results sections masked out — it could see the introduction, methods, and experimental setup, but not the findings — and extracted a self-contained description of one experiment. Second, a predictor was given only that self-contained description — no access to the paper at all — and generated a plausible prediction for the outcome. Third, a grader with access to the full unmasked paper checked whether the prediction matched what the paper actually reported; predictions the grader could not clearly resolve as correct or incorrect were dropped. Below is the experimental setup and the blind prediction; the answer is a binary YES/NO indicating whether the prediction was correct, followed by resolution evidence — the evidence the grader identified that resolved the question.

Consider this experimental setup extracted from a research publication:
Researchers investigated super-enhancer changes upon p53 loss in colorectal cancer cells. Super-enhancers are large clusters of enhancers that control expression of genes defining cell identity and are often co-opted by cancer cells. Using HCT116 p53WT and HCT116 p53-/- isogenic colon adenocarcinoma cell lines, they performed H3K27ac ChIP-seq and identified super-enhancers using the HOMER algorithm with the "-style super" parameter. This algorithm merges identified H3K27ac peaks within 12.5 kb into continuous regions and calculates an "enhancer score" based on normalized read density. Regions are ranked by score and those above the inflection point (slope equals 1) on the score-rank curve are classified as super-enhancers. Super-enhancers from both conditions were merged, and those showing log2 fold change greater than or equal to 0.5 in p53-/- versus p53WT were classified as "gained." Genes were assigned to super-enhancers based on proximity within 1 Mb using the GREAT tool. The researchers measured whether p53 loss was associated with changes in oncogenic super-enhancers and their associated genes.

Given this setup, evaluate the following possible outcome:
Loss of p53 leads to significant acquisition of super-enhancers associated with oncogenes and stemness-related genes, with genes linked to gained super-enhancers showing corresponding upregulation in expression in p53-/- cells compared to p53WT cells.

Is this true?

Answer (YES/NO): YES